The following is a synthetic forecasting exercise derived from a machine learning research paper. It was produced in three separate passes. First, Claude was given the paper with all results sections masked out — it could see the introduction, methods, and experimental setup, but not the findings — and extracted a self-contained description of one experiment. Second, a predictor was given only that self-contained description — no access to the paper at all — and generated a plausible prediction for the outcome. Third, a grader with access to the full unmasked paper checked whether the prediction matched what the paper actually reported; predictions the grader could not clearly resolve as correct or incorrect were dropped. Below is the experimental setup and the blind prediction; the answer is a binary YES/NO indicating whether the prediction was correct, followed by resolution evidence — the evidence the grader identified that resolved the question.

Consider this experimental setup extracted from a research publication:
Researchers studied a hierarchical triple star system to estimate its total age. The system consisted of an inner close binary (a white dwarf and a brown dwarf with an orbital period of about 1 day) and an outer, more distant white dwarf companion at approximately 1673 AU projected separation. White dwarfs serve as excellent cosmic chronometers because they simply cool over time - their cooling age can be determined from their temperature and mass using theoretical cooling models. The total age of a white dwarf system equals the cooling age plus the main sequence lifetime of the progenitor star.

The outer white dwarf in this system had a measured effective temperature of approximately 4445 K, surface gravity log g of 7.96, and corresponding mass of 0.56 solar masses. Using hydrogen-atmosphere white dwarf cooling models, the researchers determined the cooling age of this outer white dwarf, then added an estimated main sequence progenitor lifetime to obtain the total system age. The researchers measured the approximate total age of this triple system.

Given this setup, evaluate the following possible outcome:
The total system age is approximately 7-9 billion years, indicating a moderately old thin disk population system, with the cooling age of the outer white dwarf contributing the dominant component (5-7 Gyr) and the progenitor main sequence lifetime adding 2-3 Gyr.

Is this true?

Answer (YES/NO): NO